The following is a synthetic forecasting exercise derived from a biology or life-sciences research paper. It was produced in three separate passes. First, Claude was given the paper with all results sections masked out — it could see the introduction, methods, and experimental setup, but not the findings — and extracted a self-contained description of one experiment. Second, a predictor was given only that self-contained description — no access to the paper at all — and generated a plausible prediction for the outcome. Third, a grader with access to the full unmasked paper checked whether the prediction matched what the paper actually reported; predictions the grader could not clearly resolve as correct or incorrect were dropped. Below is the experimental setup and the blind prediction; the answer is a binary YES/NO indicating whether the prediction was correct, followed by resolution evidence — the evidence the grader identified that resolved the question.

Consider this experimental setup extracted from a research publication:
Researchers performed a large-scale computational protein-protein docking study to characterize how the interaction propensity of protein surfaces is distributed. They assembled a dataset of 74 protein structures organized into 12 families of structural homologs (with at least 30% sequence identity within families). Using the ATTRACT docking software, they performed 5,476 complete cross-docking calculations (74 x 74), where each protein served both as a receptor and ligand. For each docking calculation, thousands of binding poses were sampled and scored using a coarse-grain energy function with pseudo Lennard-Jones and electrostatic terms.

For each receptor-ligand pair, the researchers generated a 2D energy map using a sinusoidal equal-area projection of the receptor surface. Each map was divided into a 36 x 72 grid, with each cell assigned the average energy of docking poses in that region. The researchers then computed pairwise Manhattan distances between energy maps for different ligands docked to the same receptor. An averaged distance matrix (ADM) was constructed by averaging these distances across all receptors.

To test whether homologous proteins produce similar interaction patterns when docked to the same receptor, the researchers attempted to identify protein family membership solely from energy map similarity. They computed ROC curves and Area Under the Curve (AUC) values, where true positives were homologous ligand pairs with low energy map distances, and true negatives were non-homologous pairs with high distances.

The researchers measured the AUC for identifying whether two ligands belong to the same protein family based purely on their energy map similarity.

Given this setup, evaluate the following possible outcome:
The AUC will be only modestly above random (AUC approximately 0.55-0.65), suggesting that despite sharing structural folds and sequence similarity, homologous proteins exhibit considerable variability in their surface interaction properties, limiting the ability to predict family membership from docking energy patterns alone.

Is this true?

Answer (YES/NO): NO